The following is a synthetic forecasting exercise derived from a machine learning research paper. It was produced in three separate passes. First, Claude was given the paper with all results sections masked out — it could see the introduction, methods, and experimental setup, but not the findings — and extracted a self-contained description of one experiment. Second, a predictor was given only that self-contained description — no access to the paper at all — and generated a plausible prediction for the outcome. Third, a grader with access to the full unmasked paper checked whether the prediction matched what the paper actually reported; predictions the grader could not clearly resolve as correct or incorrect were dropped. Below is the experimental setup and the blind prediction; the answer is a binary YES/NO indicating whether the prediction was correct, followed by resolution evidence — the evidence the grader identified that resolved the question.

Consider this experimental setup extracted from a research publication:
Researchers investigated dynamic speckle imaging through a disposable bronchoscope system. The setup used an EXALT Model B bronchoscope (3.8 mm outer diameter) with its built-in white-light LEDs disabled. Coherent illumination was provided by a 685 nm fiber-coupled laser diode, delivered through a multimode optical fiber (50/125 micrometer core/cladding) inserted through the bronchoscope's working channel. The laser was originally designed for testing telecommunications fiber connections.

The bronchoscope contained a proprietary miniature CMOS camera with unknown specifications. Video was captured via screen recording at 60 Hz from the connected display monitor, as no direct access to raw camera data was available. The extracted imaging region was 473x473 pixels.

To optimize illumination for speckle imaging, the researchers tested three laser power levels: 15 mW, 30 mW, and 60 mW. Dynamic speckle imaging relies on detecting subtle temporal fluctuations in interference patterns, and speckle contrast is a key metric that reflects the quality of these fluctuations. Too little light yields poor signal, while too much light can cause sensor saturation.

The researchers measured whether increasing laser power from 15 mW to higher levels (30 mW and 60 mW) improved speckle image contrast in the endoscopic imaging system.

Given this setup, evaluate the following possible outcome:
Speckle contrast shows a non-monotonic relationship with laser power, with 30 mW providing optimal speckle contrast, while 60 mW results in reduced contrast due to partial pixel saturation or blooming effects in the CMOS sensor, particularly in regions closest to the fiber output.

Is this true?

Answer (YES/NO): NO